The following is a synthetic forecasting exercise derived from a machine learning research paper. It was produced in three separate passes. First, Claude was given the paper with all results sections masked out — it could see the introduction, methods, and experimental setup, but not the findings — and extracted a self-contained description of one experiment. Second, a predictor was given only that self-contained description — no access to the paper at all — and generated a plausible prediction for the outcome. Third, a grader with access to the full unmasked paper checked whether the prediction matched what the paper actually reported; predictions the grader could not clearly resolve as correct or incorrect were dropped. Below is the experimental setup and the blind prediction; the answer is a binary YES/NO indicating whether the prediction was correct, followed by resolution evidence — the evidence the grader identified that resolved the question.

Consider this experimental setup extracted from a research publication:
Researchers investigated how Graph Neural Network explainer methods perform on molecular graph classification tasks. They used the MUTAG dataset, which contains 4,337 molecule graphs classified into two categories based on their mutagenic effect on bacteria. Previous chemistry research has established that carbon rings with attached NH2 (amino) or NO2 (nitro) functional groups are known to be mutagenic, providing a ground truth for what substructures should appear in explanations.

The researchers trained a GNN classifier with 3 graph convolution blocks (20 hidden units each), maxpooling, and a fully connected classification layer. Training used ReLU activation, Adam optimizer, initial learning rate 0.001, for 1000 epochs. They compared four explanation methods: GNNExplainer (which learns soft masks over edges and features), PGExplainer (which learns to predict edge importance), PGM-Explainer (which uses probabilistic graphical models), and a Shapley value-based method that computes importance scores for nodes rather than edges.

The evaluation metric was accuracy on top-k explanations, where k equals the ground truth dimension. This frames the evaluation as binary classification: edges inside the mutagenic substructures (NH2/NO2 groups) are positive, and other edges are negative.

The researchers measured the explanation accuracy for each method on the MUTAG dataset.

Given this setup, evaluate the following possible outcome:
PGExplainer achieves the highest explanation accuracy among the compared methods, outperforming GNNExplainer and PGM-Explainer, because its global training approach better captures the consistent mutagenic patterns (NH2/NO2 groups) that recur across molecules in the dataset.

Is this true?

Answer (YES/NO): YES